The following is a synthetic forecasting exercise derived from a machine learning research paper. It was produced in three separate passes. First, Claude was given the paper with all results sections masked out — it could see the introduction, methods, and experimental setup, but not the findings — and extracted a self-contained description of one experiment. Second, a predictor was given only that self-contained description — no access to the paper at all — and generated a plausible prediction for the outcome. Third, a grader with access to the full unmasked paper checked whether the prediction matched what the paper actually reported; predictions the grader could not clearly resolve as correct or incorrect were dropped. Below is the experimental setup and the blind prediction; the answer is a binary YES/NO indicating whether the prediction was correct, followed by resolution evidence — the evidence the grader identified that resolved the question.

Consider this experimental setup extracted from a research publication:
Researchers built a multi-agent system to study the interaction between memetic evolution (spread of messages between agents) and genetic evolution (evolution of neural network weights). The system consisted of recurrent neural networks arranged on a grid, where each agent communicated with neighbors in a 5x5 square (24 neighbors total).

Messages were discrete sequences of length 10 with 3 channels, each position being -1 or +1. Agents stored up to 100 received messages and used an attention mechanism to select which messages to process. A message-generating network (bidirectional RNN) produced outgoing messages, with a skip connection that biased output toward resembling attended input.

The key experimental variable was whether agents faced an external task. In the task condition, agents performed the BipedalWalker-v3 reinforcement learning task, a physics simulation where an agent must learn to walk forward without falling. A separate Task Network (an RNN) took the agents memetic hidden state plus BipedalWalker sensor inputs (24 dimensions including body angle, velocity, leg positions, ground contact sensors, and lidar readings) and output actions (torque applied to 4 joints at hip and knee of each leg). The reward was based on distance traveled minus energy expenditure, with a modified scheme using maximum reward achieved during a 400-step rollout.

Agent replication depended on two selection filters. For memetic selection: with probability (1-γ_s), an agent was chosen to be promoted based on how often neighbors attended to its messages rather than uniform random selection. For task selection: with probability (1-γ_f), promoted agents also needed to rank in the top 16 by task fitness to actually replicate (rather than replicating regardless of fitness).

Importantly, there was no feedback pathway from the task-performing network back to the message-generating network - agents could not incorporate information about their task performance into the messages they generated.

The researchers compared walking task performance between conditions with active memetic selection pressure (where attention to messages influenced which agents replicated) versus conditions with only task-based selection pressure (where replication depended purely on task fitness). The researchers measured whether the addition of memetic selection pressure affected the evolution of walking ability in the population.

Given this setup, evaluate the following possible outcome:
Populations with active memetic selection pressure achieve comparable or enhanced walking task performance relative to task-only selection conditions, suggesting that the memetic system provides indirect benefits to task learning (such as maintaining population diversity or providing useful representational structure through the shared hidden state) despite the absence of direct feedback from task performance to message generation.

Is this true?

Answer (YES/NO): NO